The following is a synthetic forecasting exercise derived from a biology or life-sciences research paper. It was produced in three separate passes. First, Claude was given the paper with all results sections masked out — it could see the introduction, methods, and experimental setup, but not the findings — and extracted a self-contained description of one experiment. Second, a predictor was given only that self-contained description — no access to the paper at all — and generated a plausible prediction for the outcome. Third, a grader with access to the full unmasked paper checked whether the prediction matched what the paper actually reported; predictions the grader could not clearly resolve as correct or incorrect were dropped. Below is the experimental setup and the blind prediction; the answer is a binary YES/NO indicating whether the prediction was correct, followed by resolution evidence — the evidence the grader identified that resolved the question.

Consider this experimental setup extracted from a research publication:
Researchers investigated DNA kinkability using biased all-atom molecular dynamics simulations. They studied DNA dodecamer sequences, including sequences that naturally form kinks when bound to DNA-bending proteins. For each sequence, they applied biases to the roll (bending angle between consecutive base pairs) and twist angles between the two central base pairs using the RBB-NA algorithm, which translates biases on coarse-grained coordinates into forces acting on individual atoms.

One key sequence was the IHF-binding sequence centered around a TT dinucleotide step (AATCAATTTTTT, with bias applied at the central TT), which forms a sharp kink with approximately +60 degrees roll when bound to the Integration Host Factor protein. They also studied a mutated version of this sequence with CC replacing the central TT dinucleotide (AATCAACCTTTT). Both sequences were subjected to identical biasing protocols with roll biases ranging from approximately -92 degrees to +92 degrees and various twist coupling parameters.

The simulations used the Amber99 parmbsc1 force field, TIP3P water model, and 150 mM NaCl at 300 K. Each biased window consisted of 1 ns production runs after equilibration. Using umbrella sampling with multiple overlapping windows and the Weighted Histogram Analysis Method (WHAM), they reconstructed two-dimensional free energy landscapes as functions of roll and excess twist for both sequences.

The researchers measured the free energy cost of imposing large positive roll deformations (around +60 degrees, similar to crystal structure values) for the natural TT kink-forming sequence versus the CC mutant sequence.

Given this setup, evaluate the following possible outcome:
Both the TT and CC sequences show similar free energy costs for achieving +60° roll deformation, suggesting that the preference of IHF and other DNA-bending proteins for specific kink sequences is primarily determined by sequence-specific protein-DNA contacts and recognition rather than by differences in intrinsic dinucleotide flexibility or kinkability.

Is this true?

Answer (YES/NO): NO